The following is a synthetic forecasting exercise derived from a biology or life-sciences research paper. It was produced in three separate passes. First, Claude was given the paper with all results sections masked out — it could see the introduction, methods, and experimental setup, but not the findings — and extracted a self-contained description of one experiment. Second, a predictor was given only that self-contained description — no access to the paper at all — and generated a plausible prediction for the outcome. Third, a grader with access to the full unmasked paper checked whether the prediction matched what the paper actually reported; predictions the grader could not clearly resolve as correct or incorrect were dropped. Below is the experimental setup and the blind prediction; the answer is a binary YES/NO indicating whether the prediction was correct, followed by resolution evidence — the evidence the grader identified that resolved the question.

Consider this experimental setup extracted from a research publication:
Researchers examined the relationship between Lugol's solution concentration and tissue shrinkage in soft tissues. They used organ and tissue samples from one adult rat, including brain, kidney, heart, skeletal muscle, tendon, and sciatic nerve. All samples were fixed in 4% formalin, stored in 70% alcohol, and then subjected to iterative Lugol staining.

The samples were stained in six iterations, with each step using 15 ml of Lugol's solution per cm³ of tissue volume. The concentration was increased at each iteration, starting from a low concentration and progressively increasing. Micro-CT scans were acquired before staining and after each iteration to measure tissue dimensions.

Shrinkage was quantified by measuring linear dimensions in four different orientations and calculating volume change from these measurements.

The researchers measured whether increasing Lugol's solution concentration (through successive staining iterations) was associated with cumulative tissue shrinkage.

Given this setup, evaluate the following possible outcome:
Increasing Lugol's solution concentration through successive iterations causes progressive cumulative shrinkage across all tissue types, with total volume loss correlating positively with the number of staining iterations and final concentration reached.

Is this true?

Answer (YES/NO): NO